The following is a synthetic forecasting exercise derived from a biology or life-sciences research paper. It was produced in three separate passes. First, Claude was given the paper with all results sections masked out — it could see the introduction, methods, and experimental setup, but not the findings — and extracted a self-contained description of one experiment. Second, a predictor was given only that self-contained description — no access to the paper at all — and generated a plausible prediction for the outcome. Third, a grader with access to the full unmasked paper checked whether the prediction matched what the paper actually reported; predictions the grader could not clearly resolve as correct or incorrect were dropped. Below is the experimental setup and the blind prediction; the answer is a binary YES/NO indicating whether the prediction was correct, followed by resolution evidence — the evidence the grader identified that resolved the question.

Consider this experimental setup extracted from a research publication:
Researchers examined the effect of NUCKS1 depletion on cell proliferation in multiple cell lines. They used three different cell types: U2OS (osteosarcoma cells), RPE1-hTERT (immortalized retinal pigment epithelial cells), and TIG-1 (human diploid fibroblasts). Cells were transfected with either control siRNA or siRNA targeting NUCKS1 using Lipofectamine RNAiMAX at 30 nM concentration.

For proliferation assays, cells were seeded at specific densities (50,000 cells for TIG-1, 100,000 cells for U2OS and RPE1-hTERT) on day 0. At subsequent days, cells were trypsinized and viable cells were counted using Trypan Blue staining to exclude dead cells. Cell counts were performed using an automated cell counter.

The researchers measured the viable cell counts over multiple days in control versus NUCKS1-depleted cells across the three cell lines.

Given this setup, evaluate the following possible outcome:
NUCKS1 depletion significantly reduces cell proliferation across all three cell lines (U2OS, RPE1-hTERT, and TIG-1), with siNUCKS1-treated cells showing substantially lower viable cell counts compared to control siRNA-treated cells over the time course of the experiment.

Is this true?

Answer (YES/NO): NO